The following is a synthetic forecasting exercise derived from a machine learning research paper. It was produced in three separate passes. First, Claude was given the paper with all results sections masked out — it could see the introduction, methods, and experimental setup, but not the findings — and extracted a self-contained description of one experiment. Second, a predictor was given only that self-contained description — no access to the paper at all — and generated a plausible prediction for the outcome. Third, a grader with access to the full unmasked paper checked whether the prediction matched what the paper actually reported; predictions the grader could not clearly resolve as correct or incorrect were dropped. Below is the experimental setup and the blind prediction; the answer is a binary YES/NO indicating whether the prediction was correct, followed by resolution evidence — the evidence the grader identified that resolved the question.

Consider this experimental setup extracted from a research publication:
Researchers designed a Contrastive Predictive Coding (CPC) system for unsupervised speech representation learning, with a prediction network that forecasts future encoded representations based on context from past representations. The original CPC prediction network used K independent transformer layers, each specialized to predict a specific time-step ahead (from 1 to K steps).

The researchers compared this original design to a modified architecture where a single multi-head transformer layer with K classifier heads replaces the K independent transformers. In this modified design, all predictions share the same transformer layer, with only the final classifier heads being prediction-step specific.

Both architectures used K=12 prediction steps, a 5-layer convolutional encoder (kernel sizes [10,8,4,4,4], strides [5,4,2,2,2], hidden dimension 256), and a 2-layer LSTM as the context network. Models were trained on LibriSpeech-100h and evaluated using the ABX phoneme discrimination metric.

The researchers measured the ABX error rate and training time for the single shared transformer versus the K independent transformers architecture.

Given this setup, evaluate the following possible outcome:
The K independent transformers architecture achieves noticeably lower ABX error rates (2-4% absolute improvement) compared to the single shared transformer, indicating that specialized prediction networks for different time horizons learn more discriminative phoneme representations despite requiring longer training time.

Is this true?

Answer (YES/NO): NO